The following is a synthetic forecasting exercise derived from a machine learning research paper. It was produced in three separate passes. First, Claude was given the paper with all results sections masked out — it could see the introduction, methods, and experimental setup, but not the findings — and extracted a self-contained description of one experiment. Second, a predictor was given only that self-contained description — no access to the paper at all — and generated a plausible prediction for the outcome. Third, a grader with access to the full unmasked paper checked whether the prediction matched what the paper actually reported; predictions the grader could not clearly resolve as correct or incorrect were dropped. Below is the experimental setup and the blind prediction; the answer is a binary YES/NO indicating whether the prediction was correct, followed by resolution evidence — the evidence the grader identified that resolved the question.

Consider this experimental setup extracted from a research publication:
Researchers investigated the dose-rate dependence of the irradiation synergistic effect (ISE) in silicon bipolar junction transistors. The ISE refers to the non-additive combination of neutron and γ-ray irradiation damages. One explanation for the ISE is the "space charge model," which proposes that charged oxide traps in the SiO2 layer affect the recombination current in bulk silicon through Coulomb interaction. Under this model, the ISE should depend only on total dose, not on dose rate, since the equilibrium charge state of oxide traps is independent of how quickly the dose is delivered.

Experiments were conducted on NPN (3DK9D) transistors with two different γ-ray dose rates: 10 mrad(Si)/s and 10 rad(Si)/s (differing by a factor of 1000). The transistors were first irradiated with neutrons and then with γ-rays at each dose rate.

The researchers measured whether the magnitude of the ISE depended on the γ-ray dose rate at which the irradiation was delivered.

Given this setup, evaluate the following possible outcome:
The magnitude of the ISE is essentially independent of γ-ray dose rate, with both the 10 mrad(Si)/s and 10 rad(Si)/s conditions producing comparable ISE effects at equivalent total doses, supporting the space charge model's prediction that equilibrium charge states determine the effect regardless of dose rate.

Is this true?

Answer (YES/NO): NO